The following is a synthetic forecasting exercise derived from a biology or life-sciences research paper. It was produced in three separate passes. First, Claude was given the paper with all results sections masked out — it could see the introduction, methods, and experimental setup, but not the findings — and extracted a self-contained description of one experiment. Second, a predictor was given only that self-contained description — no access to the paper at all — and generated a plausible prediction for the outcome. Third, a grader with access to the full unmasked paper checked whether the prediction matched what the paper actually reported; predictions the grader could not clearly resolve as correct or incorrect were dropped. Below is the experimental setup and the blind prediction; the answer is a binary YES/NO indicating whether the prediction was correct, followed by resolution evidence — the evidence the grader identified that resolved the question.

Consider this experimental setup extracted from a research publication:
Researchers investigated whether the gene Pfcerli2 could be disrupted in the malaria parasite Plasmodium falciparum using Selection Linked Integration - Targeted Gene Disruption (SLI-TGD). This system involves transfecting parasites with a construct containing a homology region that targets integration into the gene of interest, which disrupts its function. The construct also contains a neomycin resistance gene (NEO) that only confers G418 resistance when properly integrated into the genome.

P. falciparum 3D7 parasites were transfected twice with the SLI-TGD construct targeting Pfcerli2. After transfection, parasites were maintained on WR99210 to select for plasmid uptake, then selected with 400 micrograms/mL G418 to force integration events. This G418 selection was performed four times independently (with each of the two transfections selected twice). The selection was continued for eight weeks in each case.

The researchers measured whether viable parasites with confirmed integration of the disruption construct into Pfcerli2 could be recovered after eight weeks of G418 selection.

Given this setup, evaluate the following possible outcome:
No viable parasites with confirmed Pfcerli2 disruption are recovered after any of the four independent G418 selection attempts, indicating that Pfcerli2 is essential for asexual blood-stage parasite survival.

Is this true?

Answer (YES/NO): YES